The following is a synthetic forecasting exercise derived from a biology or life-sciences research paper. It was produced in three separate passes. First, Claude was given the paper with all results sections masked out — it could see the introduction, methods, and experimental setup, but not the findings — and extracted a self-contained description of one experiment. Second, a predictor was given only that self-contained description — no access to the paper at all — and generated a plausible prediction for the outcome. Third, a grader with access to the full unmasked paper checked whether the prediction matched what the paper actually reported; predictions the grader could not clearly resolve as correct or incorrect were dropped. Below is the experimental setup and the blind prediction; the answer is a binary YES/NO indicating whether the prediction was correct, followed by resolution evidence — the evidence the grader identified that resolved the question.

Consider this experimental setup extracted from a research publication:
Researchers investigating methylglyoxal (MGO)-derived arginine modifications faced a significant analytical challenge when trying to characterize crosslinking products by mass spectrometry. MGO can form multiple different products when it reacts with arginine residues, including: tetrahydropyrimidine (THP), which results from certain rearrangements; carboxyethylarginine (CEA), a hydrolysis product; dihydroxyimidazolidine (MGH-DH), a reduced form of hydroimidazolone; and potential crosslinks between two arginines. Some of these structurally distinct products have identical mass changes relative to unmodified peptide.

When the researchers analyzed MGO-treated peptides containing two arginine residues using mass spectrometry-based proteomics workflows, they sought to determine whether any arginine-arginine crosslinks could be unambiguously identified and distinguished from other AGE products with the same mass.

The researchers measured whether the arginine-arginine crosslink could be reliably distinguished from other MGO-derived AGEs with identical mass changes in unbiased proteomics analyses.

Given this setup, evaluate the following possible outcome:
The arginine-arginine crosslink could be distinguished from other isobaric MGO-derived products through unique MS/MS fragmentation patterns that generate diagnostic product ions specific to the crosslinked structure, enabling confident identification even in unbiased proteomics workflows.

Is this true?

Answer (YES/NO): NO